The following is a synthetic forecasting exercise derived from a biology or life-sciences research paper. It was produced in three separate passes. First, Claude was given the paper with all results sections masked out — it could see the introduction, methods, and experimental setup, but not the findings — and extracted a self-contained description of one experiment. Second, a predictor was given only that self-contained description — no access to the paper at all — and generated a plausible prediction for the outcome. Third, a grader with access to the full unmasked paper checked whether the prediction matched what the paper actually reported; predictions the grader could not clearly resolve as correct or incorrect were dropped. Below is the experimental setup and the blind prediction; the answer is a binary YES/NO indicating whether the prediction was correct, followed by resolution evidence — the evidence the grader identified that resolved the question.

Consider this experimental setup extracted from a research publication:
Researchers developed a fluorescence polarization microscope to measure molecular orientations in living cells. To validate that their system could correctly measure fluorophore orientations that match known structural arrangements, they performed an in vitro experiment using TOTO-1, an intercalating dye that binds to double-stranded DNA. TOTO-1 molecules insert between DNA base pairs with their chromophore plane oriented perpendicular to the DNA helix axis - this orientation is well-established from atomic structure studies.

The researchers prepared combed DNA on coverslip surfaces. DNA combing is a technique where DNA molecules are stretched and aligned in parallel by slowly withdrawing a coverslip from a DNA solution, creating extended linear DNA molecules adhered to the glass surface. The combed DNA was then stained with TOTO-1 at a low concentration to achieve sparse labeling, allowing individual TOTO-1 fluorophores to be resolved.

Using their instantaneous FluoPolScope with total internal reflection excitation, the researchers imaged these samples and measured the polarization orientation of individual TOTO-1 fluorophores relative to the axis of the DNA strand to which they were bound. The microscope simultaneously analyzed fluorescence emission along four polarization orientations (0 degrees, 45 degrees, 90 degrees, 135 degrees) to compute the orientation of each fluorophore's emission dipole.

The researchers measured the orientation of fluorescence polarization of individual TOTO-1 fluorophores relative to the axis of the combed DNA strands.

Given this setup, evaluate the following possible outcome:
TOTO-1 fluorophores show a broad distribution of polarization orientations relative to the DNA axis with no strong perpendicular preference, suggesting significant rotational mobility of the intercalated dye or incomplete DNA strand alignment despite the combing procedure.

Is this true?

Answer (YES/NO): NO